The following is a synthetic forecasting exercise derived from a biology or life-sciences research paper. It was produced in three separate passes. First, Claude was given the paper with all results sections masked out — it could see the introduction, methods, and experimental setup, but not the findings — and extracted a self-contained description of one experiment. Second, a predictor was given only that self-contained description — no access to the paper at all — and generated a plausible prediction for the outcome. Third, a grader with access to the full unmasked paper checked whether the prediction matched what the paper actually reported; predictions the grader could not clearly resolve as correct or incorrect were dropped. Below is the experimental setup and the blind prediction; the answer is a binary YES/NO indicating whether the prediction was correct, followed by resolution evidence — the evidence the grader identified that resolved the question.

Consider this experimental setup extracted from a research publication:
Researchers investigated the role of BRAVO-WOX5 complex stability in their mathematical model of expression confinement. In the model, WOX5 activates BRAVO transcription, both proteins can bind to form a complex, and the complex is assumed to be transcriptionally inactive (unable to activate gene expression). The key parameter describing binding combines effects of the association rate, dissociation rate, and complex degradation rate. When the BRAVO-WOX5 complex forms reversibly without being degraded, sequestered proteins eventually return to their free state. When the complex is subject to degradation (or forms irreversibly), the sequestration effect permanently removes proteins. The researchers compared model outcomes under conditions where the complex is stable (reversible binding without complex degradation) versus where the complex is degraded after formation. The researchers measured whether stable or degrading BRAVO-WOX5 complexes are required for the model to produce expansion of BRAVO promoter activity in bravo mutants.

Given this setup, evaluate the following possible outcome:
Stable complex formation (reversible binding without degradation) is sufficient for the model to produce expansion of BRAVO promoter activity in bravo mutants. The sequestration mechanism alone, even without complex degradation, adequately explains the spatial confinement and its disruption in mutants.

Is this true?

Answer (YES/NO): NO